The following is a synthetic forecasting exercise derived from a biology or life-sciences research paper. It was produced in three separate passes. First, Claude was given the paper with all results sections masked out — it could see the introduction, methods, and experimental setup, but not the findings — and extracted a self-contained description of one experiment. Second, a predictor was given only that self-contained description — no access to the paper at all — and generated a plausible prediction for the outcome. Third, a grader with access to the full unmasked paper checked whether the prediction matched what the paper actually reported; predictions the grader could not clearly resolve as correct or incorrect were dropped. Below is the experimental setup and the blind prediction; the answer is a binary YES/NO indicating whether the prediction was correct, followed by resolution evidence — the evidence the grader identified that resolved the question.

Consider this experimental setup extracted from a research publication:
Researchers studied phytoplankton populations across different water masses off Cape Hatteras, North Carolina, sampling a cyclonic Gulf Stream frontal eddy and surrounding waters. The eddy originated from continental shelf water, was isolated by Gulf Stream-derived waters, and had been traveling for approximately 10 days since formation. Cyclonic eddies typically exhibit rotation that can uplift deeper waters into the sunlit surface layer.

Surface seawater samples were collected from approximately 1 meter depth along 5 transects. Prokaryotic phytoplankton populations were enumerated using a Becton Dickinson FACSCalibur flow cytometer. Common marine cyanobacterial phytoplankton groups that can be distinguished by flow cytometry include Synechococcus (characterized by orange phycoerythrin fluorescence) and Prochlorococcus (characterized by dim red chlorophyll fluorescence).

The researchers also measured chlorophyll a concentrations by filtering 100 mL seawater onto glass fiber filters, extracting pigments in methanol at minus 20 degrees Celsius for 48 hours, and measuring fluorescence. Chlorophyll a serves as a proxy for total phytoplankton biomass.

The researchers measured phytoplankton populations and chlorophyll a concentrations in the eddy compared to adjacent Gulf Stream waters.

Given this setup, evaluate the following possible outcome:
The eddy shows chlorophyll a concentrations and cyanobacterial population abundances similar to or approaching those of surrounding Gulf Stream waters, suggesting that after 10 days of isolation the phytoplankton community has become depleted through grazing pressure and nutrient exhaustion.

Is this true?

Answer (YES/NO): NO